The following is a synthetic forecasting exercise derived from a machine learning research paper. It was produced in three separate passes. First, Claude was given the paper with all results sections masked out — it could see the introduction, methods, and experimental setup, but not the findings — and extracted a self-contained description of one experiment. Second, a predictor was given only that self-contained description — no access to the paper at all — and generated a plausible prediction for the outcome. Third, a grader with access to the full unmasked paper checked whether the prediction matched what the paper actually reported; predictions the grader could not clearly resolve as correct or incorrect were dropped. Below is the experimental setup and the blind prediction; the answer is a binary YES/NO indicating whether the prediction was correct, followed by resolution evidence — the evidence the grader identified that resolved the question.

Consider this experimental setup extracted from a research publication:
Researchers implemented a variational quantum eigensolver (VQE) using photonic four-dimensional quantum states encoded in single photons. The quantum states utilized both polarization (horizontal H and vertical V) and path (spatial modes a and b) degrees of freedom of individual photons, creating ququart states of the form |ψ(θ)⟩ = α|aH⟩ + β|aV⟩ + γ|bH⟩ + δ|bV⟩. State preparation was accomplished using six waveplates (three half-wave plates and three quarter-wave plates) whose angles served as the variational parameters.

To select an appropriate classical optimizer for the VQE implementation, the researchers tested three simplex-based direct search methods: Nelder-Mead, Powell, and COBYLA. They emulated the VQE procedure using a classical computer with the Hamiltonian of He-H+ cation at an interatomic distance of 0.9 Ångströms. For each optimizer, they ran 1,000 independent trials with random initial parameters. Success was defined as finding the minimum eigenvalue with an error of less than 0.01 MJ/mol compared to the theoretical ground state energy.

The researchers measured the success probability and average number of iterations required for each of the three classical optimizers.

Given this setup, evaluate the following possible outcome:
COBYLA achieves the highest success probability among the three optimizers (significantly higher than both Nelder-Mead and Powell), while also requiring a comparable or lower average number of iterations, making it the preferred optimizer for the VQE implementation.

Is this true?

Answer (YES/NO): NO